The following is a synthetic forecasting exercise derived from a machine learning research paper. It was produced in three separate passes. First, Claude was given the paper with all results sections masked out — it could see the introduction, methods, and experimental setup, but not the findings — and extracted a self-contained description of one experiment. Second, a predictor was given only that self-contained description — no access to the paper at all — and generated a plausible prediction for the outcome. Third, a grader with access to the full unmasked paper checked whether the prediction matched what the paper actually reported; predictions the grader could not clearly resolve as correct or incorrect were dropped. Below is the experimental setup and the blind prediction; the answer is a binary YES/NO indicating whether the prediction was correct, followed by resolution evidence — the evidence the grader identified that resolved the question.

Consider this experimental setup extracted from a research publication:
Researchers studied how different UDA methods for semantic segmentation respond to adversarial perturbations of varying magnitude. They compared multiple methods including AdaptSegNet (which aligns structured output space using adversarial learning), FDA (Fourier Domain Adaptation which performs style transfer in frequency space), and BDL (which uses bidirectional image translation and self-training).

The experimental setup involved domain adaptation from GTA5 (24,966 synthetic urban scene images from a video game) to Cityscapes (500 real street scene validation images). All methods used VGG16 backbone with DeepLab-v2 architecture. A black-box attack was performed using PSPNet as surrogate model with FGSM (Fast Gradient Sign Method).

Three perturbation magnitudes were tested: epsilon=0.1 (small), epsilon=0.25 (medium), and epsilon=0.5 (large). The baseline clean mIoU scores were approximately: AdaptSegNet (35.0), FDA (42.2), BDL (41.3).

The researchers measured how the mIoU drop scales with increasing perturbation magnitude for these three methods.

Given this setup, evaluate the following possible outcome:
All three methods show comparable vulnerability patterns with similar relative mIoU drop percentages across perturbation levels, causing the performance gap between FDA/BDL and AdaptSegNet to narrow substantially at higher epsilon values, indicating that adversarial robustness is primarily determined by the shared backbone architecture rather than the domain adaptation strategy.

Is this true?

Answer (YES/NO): NO